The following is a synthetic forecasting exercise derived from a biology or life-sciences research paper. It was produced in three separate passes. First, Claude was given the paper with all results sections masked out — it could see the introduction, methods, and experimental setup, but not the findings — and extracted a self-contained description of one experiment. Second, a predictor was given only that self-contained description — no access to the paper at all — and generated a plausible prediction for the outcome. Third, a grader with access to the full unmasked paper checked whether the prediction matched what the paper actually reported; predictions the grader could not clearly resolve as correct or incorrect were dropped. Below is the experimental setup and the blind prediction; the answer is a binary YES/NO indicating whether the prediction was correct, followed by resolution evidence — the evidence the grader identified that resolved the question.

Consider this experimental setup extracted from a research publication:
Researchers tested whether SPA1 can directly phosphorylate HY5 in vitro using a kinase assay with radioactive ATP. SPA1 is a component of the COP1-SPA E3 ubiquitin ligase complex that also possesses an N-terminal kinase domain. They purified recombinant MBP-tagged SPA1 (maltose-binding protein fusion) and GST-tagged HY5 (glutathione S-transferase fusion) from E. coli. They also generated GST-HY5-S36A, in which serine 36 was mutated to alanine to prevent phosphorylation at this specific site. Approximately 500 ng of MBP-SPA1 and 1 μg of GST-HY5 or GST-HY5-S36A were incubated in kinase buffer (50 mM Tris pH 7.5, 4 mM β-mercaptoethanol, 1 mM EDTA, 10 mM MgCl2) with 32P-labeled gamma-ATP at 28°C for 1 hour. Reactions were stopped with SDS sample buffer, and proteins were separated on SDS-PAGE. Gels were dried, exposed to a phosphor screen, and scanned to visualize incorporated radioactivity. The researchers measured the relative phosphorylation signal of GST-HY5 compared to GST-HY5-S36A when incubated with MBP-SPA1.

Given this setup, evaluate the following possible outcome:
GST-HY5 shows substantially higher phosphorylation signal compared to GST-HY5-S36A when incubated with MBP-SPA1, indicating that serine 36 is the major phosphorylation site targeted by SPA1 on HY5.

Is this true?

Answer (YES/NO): YES